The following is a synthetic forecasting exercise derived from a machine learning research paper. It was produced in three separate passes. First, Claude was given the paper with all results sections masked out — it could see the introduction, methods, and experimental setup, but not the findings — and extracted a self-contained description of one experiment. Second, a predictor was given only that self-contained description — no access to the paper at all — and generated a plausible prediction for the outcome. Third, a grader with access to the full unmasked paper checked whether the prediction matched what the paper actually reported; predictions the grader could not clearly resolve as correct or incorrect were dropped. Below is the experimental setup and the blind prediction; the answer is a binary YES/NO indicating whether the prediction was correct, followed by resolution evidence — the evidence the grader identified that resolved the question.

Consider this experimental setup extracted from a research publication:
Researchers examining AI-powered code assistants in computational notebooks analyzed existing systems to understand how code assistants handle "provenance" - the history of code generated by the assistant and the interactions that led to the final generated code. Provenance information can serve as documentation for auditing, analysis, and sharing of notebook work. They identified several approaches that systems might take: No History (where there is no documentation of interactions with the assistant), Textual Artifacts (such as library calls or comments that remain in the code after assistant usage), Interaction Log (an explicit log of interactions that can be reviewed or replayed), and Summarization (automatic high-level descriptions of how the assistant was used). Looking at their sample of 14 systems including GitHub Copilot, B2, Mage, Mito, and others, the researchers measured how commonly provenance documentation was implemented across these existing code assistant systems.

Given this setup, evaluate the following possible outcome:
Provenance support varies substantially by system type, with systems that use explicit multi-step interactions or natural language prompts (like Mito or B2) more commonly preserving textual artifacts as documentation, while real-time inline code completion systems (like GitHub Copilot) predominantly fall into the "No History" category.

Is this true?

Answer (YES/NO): NO